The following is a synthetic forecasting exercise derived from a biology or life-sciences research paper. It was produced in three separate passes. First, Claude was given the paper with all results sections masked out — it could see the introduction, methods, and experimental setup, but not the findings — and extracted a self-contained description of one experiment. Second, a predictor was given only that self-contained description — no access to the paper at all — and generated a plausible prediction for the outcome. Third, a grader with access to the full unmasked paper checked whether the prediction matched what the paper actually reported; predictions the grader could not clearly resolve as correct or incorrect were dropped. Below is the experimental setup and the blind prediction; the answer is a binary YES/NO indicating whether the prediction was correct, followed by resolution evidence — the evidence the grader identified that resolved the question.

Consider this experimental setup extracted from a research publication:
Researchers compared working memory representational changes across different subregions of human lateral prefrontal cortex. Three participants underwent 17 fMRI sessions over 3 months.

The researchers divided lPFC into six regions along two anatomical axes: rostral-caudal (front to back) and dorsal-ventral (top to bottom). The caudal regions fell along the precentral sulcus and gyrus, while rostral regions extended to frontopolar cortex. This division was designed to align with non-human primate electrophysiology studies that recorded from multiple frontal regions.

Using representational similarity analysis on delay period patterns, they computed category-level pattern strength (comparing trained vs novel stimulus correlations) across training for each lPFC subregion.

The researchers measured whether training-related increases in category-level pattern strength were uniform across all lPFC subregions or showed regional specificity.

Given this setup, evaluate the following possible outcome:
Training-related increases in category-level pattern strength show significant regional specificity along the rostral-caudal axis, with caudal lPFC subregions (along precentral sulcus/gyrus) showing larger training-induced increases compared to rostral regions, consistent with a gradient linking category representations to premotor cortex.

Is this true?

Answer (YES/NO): NO